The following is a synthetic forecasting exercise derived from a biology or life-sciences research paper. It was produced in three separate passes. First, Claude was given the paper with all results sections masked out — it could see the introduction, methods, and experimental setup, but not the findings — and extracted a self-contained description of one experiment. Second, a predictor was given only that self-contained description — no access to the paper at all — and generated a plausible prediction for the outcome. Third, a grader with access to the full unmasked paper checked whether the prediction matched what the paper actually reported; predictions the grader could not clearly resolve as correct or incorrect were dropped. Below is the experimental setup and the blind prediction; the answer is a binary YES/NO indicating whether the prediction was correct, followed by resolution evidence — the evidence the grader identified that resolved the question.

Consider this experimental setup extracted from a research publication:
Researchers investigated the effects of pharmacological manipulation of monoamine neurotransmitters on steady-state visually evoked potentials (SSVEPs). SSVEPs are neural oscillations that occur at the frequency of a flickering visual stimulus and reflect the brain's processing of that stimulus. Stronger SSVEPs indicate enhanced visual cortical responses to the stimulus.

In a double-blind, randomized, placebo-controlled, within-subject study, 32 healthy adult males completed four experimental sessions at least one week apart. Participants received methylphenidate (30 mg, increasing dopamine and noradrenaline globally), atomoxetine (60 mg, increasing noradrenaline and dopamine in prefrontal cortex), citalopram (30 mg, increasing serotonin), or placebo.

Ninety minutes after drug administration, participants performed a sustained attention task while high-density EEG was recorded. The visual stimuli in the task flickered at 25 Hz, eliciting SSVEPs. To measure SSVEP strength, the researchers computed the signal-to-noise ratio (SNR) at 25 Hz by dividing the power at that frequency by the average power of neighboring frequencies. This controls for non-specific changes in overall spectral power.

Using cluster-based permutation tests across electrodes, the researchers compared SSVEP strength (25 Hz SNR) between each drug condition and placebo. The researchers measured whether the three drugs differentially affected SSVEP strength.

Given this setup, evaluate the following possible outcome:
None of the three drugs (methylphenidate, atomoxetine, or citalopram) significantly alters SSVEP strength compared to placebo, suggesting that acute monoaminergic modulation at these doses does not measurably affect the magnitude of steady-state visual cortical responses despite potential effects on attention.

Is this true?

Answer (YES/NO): NO